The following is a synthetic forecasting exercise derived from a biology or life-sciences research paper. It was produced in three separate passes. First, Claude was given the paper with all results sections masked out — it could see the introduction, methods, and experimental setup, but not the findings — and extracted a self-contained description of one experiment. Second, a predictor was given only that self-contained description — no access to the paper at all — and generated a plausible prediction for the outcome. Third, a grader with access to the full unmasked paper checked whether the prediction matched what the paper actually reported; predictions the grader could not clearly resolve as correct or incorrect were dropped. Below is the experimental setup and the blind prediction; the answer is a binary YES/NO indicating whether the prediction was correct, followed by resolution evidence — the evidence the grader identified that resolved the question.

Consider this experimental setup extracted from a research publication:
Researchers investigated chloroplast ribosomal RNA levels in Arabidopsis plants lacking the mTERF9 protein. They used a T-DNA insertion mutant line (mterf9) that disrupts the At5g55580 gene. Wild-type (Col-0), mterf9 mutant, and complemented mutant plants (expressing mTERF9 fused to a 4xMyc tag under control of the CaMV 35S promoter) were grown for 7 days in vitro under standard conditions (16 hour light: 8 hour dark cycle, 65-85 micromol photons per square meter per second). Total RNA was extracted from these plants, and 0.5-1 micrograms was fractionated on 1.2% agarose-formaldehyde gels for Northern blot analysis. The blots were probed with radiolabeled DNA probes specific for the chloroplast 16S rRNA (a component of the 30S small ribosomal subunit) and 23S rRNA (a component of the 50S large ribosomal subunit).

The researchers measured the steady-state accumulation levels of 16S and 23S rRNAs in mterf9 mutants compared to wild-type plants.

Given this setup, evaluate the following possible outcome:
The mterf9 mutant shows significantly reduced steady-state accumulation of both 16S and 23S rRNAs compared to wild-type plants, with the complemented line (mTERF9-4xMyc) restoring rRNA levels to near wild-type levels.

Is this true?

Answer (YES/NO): YES